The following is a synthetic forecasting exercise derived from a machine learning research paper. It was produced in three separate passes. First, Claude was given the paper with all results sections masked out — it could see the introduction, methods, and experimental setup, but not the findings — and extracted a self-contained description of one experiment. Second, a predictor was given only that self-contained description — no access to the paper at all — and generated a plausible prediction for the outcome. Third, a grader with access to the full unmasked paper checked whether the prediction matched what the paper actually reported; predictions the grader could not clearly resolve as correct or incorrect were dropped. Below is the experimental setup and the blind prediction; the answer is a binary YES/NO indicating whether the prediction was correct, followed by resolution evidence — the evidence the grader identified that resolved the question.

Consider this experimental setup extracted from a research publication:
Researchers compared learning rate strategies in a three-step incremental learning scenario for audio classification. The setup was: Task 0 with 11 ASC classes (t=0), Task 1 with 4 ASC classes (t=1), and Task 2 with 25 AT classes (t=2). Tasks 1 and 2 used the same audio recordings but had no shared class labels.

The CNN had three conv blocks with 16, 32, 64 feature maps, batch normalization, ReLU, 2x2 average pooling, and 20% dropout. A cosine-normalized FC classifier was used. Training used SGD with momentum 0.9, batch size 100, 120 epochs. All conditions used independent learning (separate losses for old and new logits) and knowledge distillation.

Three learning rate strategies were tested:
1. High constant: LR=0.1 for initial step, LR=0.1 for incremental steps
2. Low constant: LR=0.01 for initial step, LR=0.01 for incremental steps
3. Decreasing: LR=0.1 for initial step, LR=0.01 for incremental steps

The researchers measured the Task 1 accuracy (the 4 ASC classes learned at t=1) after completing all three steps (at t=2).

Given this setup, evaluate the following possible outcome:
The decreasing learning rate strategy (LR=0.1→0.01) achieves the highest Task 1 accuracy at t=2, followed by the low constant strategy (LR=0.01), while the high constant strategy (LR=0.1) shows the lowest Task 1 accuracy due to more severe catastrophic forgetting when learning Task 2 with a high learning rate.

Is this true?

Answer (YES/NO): NO